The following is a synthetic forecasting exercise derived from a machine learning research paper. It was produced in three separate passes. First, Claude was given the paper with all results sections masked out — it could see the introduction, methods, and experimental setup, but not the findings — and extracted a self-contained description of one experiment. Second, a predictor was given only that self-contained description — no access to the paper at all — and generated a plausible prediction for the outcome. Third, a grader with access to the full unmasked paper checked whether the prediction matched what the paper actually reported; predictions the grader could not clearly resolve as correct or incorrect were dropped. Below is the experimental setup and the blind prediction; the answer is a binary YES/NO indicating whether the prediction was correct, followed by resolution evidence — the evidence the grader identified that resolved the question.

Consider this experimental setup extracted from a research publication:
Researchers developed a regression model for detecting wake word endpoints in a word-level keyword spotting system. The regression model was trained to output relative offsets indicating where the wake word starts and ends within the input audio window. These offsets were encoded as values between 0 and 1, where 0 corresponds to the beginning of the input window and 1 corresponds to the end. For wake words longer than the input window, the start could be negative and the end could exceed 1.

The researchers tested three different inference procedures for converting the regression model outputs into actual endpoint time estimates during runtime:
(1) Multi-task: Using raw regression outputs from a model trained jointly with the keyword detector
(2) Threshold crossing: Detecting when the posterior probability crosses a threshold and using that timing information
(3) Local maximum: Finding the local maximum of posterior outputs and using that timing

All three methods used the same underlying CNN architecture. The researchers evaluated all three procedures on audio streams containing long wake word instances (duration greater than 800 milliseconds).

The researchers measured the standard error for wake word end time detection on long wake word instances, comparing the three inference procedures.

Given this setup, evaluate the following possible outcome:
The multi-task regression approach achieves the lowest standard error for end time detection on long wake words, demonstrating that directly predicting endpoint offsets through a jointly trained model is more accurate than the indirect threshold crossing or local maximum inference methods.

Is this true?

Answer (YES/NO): NO